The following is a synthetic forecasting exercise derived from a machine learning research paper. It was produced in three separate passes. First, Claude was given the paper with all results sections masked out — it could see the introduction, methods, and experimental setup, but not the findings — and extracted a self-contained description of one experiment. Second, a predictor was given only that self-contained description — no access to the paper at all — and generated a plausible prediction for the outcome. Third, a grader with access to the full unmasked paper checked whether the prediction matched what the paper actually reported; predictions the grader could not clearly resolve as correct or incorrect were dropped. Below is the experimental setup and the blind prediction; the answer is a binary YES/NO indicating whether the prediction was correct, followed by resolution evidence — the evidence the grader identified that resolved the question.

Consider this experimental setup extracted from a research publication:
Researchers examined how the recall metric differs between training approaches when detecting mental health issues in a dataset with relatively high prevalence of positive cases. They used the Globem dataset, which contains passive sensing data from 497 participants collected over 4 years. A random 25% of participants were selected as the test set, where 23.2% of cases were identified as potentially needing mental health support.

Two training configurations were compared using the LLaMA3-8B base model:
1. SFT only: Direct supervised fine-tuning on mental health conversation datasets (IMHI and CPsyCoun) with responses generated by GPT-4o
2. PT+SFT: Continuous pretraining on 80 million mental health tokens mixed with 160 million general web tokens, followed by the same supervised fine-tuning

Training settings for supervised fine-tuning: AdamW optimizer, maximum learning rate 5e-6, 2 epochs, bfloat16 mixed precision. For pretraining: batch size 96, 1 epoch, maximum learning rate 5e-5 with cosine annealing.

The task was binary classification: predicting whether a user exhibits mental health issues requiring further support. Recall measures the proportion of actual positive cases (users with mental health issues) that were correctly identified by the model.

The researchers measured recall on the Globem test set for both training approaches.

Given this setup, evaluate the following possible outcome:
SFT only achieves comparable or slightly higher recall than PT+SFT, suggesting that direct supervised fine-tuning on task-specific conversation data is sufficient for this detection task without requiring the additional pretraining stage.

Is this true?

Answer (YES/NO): NO